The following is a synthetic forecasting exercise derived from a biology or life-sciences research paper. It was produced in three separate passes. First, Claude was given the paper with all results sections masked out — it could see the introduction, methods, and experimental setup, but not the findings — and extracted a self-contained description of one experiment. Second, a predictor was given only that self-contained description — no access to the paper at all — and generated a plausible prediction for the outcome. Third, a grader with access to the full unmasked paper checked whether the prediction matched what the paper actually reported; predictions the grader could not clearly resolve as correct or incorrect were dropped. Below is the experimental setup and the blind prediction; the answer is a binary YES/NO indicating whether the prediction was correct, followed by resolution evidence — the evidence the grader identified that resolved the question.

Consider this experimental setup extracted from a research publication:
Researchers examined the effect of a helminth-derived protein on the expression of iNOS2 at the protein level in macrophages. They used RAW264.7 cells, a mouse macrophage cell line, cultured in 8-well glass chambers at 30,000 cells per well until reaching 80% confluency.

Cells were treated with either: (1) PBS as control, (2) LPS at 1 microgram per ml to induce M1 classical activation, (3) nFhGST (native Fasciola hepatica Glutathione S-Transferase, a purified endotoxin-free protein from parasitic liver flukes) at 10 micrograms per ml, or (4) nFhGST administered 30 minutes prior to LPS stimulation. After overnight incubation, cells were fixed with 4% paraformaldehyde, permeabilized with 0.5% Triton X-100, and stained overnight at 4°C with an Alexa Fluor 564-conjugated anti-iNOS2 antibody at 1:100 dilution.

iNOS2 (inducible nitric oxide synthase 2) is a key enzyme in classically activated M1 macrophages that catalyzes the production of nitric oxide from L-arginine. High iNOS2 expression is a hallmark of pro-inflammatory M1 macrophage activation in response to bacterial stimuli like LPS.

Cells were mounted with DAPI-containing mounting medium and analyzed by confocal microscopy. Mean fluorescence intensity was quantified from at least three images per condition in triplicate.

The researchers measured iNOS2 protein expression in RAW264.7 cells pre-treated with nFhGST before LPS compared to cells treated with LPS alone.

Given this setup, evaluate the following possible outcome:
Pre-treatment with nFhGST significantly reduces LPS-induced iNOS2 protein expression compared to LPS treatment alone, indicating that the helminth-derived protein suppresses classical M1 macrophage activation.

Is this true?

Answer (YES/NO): NO